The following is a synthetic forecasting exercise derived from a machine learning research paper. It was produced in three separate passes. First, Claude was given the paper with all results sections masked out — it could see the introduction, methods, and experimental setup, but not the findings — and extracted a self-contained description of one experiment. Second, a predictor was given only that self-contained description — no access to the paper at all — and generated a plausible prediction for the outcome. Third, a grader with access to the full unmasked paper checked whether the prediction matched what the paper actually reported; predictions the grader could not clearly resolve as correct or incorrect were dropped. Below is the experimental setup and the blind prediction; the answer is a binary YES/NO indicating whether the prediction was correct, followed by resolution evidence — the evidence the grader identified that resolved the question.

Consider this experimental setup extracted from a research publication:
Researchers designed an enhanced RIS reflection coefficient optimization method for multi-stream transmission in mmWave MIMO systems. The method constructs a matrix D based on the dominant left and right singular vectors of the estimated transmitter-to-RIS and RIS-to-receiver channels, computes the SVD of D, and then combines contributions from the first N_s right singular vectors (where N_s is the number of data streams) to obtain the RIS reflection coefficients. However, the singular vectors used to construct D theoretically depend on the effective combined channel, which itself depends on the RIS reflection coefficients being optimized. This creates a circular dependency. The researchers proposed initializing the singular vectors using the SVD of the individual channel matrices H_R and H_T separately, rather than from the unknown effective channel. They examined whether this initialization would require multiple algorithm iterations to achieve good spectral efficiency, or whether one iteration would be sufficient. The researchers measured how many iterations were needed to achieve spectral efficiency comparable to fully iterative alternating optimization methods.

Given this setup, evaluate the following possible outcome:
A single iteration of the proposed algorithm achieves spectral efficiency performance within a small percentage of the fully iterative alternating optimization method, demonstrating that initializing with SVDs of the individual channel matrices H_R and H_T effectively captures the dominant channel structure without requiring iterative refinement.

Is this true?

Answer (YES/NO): YES